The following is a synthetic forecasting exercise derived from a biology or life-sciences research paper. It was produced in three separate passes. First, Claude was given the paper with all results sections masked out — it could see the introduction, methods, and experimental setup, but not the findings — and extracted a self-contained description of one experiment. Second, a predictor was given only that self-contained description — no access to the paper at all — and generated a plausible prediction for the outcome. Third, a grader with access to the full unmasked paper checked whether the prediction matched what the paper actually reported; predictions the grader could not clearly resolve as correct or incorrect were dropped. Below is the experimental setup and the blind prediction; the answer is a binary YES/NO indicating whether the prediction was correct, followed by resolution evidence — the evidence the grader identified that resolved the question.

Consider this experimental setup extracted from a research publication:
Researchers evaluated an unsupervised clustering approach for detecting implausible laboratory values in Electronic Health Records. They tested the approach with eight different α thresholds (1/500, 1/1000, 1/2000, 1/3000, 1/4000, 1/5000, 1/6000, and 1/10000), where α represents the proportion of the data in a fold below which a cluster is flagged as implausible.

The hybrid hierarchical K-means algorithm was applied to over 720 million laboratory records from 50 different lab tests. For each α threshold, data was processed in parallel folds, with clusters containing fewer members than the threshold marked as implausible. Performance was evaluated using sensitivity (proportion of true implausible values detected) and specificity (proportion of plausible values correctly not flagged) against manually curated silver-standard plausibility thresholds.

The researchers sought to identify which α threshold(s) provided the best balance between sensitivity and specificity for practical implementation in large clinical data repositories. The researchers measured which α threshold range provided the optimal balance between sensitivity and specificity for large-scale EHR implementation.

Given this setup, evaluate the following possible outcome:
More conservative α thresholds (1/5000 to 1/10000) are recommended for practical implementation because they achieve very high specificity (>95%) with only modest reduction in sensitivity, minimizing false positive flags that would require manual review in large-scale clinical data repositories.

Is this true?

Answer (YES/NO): NO